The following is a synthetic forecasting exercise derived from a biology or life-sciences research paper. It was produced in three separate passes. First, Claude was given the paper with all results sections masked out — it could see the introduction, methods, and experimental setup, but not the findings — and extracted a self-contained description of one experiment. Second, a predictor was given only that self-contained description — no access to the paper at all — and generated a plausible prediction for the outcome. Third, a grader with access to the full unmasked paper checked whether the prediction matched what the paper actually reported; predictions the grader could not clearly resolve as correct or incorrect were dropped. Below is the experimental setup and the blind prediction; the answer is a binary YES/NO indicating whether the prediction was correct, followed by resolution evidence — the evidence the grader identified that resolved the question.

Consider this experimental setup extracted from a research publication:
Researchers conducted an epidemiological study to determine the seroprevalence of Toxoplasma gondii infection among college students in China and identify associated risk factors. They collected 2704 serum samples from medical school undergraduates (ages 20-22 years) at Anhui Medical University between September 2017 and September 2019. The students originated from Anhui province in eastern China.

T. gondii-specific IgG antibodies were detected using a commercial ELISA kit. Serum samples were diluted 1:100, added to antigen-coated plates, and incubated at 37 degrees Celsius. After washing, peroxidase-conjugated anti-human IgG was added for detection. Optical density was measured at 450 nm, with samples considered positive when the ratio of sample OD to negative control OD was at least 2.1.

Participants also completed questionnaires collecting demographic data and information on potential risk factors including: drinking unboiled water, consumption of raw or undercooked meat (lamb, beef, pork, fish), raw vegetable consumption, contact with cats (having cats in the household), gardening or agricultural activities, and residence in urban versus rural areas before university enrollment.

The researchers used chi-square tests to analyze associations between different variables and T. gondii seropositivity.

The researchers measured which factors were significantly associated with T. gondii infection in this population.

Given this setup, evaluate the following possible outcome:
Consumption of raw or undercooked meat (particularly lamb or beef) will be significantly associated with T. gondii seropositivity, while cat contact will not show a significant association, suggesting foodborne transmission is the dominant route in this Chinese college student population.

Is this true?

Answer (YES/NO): NO